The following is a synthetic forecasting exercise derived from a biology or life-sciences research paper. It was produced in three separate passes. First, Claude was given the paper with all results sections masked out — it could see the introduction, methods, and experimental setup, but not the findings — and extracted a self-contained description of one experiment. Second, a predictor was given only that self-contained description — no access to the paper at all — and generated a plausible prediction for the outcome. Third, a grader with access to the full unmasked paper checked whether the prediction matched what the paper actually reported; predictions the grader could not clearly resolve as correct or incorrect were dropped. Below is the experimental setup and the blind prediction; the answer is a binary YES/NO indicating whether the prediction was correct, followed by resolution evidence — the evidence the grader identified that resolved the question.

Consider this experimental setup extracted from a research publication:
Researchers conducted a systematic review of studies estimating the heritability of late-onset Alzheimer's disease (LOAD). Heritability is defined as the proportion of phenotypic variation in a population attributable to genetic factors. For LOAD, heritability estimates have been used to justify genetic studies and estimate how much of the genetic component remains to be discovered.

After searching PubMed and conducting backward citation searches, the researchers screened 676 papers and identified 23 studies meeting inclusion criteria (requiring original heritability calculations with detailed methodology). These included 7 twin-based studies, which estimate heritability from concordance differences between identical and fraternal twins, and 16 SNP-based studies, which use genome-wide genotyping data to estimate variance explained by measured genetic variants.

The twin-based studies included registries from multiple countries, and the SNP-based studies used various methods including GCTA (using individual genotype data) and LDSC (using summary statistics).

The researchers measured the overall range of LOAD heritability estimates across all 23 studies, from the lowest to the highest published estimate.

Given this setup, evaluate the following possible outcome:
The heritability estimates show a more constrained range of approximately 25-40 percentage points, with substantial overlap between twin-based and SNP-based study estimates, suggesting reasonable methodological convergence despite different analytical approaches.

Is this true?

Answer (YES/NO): NO